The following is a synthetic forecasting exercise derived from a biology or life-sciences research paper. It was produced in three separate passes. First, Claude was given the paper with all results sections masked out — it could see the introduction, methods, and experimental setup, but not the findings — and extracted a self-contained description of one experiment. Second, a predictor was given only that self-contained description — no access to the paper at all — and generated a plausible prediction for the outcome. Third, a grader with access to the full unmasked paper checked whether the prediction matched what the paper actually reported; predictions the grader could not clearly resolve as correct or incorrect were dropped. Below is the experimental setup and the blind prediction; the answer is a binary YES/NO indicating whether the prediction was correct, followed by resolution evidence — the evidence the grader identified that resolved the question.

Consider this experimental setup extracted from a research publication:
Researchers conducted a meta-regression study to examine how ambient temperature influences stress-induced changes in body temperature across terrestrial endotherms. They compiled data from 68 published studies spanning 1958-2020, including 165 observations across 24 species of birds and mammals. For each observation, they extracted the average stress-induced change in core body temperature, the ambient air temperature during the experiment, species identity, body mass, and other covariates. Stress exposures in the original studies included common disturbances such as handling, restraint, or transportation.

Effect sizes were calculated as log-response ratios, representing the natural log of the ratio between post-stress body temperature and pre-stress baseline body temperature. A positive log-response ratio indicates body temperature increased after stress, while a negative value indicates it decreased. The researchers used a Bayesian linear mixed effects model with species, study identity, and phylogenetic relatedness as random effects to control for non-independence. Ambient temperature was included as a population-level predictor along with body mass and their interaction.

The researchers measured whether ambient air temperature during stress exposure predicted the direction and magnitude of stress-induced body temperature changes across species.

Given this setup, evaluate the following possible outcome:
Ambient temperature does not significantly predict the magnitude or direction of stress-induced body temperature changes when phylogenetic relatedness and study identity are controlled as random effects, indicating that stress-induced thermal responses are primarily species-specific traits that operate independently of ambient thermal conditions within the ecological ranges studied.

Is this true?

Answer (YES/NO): NO